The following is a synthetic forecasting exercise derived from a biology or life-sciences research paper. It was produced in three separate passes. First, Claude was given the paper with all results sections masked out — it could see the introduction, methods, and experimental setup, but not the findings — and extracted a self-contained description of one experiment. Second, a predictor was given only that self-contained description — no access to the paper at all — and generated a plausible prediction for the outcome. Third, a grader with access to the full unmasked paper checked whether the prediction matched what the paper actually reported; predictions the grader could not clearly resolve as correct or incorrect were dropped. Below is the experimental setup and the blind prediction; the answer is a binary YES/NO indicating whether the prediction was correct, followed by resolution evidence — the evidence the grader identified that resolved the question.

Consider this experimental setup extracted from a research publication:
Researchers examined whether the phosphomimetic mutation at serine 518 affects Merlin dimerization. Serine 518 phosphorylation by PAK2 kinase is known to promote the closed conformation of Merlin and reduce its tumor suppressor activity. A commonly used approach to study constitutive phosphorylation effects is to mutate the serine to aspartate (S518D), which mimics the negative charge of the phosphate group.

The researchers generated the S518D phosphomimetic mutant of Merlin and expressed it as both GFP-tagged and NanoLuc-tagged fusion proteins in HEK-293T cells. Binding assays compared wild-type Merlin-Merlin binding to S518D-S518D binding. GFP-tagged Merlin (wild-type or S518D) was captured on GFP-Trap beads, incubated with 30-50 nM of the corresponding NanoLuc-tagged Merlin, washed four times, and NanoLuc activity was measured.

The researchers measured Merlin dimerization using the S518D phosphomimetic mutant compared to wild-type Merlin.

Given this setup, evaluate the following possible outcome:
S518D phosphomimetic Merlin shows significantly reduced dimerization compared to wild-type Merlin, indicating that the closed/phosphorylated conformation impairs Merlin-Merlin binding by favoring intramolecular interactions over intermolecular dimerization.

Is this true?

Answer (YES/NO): YES